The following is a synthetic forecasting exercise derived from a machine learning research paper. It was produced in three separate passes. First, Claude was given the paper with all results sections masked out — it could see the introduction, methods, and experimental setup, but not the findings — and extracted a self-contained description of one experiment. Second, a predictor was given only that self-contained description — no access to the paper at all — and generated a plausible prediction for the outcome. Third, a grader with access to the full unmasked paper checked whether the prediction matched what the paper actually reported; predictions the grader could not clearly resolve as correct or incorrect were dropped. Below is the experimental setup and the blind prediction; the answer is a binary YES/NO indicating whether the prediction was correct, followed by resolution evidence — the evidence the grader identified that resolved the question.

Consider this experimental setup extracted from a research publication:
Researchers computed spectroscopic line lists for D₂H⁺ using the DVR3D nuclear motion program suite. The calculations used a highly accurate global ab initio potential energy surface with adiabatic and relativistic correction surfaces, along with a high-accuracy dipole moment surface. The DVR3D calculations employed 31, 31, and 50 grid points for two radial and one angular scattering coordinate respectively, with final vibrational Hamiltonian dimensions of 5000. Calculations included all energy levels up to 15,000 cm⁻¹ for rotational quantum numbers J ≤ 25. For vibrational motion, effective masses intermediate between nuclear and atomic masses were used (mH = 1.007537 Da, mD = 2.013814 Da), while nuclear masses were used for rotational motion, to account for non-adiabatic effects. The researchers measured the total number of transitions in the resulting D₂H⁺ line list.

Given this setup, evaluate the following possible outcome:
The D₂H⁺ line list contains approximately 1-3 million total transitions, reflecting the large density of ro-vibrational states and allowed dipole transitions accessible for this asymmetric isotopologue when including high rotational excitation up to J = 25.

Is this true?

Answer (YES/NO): NO